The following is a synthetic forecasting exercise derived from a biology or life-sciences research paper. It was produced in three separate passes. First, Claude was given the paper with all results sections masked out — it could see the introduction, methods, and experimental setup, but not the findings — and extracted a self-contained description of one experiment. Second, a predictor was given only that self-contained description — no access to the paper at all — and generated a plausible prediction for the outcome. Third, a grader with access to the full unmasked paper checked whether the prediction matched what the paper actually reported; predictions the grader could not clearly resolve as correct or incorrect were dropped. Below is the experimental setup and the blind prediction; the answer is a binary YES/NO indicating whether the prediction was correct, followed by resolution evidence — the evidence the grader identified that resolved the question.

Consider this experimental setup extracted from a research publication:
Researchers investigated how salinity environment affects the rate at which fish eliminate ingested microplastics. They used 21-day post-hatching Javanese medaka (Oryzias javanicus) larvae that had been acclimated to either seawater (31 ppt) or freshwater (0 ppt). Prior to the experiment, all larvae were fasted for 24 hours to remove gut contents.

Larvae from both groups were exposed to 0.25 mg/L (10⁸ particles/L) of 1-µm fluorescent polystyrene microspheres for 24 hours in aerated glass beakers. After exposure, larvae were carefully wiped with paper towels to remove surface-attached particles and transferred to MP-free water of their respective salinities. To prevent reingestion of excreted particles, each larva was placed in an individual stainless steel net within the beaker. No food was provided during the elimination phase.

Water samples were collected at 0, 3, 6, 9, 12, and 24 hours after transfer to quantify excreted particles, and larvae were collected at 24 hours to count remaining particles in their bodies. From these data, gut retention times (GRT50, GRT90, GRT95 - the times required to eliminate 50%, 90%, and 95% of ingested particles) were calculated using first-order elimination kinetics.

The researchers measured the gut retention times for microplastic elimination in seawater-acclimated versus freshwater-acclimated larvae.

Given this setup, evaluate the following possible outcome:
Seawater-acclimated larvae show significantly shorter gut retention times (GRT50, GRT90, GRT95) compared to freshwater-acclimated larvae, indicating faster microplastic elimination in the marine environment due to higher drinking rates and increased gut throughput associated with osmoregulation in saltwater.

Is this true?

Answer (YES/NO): NO